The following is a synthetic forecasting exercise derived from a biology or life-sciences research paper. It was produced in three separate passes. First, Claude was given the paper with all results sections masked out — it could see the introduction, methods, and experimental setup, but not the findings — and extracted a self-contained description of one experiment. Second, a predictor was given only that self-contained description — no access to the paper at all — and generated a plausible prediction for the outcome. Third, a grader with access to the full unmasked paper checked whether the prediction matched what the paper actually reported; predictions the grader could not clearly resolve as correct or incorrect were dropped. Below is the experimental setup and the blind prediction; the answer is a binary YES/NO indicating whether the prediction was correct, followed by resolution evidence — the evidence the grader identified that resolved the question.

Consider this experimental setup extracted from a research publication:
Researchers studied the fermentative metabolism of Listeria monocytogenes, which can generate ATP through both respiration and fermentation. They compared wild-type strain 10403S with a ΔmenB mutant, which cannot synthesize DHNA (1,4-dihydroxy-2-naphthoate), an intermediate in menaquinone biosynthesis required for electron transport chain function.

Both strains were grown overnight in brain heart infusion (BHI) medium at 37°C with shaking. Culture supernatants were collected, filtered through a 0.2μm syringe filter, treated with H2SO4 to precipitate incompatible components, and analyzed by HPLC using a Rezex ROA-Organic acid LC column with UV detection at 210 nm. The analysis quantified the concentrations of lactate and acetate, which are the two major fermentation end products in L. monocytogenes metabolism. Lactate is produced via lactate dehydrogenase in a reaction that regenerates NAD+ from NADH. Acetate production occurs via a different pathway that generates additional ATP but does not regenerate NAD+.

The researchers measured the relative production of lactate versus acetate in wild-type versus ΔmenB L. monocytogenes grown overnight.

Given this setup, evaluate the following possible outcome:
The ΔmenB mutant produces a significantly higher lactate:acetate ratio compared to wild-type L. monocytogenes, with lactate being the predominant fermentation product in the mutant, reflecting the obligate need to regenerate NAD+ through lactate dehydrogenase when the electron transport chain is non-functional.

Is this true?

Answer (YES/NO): YES